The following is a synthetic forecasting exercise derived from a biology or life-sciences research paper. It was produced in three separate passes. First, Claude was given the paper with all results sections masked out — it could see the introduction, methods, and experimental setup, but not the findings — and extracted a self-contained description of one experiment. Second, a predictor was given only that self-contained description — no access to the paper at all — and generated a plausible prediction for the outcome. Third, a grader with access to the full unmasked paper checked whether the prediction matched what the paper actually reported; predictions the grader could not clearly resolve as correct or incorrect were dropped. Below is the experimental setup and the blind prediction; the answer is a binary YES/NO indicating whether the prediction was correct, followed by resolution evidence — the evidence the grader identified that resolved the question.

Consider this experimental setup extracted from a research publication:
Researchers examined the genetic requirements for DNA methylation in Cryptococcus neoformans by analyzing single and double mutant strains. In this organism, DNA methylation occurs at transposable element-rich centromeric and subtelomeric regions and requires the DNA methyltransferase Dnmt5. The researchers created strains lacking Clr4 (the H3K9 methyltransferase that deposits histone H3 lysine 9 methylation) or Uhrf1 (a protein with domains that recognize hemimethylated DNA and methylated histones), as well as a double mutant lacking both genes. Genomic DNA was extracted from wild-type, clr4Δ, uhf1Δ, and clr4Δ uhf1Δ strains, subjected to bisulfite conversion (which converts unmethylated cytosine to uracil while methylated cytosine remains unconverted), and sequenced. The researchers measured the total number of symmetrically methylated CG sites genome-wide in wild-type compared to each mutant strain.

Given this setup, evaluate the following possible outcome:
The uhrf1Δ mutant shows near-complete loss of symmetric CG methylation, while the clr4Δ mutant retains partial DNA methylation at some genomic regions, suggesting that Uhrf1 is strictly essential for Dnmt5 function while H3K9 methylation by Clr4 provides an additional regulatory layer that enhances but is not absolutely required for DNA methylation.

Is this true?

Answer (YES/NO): NO